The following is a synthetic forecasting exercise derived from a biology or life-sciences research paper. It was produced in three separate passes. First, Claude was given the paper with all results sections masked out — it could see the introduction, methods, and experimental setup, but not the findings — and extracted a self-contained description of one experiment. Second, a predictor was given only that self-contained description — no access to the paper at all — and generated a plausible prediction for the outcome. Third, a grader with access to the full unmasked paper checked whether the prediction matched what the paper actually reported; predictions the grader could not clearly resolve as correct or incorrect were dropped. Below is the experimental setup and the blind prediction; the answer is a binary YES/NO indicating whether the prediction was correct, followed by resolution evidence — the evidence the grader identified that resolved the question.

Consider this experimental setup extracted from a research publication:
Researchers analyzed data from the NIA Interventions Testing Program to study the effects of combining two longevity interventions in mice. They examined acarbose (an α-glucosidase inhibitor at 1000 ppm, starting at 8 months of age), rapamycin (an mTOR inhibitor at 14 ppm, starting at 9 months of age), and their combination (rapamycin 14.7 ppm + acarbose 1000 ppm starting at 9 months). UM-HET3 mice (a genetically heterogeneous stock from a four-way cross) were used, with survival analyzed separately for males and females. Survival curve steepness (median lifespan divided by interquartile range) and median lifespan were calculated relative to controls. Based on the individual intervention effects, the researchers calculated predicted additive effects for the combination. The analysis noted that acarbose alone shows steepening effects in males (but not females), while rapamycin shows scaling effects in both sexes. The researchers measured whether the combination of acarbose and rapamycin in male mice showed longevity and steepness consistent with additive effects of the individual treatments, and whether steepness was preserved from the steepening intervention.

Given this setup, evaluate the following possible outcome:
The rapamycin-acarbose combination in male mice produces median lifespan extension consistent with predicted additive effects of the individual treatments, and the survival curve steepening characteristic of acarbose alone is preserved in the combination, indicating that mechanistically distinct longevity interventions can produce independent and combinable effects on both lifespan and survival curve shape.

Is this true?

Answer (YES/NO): YES